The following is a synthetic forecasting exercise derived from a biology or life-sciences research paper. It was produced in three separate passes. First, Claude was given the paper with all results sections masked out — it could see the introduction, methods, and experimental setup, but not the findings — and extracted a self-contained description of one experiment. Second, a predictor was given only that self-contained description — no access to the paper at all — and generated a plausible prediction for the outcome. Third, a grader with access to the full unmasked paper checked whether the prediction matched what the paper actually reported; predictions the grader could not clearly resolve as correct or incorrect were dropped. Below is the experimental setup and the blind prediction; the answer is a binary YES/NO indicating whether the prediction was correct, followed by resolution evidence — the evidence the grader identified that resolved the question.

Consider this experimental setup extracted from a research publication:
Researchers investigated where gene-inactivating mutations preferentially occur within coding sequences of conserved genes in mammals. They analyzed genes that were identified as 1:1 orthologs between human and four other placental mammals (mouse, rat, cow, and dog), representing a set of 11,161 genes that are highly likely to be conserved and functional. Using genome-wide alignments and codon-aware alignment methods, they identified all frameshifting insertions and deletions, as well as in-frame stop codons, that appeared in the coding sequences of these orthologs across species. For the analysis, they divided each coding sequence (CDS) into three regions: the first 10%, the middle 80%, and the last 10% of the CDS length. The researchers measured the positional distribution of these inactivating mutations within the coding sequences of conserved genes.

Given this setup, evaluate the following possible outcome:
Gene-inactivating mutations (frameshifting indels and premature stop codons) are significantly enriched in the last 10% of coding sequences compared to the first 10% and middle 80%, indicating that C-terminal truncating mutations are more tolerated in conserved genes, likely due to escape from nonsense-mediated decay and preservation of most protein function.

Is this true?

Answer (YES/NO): NO